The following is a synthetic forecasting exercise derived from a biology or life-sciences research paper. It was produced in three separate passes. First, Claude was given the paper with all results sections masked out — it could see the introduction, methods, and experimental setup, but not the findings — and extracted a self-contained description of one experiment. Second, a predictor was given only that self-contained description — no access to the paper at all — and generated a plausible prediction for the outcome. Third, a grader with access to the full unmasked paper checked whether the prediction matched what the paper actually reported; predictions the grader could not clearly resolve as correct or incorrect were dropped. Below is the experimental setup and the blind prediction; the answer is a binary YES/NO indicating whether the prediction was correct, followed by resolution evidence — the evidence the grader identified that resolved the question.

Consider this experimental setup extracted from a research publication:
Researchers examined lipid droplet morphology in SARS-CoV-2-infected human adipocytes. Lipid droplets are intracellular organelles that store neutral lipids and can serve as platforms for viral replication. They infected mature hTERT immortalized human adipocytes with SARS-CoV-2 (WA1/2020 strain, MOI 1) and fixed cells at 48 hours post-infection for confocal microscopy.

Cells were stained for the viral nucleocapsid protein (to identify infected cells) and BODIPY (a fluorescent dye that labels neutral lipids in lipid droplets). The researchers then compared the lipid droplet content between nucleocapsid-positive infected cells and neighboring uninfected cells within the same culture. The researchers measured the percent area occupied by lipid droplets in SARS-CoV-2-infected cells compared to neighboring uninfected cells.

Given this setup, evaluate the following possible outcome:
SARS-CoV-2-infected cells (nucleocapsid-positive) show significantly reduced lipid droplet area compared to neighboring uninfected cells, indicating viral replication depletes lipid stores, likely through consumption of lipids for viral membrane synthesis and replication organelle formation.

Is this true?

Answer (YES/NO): YES